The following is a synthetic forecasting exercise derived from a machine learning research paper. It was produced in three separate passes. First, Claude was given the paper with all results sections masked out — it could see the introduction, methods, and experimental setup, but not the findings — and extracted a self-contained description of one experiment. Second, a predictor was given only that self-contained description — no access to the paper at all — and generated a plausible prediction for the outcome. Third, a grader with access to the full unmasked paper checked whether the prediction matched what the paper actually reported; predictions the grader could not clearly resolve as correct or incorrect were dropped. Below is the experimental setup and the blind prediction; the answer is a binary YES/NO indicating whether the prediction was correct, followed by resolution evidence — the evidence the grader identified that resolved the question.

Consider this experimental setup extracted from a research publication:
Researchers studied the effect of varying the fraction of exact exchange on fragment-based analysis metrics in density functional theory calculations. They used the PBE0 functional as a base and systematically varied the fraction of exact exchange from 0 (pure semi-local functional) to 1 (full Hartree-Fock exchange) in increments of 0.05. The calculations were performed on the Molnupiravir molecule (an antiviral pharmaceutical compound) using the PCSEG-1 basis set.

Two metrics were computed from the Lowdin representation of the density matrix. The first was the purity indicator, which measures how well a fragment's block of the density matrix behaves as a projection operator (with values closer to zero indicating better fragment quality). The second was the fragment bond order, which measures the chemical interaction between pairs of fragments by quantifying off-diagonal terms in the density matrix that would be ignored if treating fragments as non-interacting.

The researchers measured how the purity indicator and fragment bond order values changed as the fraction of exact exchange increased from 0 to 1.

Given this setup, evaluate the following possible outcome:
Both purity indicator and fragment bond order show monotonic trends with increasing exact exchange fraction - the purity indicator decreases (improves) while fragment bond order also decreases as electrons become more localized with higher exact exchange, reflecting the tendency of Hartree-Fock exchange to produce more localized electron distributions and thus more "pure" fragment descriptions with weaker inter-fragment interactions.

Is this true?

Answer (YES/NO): YES